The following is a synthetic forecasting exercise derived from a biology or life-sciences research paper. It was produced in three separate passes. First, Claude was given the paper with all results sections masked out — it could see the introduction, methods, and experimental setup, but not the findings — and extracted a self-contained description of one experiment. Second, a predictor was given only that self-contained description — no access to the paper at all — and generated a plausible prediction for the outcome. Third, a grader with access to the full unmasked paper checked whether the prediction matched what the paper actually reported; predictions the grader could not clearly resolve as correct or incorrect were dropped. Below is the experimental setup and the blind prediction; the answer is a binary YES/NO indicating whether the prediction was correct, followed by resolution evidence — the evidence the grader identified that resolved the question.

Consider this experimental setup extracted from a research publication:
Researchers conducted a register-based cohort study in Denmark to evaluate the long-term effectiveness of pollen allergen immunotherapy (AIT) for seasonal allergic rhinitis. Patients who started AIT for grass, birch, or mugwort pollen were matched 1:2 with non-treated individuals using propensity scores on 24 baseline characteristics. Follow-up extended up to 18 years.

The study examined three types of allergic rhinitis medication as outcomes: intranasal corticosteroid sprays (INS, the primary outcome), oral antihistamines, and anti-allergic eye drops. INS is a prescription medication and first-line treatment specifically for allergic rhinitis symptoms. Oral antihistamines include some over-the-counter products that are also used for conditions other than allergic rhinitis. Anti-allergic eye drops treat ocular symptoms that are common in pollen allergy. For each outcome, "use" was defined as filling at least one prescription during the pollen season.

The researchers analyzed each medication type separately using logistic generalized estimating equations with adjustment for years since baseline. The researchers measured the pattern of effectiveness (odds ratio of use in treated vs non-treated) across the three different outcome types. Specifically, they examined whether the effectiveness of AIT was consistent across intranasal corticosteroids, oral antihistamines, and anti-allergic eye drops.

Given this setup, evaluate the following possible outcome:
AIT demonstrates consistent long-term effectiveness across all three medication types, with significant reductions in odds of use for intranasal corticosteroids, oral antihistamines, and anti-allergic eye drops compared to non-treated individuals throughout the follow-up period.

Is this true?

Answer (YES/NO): NO